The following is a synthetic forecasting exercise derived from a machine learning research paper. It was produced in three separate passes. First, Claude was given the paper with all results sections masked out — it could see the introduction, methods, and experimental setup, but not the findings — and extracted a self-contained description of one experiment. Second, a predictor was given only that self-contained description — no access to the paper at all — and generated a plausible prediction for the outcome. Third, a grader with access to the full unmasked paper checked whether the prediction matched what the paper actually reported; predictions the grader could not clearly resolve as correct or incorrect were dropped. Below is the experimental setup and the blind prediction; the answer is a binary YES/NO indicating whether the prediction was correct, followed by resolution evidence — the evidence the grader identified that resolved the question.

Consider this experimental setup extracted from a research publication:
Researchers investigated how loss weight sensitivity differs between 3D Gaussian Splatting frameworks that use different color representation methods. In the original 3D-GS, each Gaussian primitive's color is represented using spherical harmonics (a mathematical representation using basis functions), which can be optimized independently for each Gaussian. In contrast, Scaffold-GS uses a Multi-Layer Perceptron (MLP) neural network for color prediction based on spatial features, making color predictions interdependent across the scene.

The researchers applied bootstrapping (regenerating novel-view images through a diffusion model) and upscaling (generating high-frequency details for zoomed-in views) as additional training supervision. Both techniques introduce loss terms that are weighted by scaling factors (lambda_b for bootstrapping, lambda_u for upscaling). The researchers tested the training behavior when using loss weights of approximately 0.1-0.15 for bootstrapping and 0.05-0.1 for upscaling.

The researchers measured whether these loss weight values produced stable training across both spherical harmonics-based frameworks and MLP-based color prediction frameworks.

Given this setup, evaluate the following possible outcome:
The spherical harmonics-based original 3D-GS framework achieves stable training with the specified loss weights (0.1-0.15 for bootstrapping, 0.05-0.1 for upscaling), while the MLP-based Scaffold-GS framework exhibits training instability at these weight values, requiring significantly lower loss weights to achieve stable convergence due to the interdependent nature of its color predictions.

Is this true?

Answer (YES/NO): NO